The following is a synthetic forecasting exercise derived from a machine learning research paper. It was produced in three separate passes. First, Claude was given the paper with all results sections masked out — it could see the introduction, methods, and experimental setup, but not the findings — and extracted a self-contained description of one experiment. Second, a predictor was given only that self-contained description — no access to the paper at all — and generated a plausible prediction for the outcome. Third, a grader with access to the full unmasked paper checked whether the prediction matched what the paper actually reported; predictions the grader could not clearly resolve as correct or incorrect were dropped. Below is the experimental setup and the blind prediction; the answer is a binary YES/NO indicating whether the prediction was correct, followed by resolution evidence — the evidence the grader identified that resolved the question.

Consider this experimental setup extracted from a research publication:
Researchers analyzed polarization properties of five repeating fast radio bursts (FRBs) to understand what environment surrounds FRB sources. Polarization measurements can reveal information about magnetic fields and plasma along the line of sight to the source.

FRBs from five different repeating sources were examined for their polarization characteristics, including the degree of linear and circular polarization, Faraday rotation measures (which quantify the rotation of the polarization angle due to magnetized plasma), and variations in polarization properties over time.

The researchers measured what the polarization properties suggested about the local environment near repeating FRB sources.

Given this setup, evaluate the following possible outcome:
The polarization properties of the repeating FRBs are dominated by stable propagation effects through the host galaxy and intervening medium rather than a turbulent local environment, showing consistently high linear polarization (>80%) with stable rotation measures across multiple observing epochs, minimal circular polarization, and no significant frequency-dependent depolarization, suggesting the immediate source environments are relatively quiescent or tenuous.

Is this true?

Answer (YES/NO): NO